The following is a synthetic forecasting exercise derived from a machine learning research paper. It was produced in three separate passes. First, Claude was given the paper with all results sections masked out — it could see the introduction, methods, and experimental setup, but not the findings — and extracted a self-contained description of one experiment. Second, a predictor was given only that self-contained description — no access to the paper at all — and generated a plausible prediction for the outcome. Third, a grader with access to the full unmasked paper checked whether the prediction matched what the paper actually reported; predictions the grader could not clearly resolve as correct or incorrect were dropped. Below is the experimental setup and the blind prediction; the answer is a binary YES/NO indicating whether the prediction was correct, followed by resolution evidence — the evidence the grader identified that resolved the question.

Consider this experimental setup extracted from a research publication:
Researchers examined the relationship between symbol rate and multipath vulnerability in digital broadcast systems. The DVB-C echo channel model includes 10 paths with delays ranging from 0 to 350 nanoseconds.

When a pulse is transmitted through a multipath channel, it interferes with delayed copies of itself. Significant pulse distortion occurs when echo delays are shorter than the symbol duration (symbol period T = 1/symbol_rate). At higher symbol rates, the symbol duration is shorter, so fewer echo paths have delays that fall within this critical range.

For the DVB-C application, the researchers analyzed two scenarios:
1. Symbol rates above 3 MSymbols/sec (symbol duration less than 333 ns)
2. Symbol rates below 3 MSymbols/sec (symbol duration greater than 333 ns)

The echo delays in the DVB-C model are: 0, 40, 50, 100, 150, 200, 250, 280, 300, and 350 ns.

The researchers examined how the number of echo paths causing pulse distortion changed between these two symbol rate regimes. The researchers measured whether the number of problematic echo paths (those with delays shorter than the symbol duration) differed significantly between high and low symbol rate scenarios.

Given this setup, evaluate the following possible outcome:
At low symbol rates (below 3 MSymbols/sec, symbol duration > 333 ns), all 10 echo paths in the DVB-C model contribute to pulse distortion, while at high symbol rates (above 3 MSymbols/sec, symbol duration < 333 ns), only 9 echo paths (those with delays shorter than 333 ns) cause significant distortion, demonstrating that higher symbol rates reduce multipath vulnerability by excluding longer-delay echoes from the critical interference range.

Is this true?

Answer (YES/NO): NO